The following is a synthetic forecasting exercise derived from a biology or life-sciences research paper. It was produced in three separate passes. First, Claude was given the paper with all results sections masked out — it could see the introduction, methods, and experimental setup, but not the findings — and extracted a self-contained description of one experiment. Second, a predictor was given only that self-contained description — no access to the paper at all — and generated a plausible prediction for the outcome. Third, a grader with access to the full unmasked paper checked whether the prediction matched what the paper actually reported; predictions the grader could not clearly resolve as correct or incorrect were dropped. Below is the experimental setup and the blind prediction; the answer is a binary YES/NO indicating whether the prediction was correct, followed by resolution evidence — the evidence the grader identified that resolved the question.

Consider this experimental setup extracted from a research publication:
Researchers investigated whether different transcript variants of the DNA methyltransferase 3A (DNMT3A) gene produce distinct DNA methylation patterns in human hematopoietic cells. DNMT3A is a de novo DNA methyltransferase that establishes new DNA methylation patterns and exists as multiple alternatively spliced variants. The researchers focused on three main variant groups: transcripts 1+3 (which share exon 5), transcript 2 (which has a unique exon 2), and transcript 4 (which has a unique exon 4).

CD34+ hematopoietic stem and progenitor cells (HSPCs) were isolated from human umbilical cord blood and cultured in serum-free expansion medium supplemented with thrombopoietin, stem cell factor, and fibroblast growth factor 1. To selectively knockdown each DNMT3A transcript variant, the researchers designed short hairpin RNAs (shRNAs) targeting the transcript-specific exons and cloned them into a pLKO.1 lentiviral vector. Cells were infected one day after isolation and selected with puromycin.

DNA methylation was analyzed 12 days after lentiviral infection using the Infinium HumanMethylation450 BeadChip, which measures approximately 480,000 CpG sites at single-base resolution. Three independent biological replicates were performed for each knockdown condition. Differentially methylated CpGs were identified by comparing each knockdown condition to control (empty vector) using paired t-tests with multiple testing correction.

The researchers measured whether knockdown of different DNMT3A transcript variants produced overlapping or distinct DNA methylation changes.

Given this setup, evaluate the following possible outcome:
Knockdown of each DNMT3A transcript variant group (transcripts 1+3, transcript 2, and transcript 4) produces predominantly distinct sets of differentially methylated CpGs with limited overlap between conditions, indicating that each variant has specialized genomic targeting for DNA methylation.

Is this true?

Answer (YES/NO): NO